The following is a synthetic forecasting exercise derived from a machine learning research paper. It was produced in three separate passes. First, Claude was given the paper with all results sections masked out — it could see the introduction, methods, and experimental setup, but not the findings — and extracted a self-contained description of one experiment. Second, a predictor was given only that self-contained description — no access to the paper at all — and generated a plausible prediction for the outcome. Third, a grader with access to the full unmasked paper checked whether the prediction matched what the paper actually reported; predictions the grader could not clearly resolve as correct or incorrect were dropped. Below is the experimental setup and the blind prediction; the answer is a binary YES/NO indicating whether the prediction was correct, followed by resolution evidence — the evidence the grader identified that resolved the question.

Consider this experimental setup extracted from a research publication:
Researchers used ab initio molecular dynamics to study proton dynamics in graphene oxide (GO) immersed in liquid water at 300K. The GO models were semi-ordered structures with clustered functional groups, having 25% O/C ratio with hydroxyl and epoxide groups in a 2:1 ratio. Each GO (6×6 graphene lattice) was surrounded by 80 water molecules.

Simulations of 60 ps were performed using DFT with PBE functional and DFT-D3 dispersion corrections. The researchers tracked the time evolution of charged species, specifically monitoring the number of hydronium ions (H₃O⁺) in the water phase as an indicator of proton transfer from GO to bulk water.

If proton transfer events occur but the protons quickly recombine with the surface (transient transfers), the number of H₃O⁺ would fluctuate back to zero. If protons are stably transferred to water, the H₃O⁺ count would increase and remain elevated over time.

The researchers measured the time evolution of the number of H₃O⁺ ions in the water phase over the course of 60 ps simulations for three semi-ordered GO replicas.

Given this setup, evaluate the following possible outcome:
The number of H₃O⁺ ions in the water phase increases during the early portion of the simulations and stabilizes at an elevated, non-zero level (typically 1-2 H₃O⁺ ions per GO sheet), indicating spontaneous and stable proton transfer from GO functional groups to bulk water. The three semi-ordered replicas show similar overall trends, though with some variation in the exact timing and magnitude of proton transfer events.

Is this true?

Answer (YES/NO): NO